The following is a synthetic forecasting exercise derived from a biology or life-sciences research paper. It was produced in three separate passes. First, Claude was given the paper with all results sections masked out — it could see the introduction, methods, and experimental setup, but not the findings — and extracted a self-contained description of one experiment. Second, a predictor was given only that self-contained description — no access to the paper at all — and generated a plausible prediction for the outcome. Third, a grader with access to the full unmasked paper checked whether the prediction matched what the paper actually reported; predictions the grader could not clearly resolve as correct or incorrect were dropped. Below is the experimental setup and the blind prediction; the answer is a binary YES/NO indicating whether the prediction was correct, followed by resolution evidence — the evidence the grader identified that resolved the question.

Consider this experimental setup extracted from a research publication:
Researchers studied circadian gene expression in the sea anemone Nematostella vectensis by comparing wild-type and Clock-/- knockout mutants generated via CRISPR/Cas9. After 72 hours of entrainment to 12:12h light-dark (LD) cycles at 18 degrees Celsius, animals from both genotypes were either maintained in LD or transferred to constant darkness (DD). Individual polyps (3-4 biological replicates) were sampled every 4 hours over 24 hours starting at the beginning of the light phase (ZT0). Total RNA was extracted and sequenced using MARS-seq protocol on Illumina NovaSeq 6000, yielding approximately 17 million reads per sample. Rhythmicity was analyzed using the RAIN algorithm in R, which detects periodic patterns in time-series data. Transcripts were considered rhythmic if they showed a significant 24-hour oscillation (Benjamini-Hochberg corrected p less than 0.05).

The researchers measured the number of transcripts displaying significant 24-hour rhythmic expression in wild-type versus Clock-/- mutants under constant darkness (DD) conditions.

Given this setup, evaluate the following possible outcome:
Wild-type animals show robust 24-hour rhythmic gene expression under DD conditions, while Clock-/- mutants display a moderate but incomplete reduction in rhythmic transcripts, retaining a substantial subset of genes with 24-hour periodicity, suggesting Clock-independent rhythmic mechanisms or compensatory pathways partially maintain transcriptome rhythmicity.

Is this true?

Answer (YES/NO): YES